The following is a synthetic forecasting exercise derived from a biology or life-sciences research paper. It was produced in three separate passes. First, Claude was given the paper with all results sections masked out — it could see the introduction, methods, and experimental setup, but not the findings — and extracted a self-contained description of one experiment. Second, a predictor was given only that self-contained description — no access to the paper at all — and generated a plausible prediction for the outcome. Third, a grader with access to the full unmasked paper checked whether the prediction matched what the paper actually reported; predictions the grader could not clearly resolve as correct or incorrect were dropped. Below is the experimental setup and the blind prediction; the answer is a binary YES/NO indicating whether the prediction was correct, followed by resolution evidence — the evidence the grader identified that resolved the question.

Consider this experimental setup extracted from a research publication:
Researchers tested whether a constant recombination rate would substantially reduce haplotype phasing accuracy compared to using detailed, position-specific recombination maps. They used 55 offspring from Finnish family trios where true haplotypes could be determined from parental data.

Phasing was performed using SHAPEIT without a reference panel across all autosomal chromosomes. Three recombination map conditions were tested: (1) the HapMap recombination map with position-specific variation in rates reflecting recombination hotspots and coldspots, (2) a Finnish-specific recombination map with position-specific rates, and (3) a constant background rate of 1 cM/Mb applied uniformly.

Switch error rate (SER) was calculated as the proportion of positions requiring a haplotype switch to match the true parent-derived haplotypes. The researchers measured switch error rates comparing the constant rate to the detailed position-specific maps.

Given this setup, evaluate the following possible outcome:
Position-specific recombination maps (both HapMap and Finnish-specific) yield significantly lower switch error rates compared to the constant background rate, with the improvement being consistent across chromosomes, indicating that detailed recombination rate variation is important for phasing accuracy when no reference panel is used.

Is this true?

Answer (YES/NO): YES